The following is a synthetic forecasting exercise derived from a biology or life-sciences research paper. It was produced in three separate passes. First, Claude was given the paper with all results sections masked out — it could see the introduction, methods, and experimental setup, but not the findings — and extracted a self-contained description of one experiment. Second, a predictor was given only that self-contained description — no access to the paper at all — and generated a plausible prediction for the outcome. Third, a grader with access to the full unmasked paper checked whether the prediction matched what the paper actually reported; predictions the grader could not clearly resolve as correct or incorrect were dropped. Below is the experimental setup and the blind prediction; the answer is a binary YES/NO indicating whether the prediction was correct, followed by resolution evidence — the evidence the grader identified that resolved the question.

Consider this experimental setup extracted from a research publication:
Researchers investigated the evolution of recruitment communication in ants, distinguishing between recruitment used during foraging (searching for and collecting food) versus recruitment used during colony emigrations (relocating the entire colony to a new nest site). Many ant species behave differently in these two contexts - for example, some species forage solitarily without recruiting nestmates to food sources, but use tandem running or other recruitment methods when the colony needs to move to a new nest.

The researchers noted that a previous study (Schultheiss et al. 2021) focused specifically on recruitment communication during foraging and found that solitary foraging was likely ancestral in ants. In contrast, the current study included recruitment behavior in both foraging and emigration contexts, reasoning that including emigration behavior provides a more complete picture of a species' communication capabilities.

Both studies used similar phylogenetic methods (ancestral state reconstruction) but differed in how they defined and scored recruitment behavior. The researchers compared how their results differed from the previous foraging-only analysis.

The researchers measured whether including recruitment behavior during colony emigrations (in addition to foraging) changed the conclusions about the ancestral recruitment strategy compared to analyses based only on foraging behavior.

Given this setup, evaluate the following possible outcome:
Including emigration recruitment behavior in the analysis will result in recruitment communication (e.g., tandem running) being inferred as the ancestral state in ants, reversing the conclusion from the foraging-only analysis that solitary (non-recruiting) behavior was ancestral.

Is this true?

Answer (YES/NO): NO